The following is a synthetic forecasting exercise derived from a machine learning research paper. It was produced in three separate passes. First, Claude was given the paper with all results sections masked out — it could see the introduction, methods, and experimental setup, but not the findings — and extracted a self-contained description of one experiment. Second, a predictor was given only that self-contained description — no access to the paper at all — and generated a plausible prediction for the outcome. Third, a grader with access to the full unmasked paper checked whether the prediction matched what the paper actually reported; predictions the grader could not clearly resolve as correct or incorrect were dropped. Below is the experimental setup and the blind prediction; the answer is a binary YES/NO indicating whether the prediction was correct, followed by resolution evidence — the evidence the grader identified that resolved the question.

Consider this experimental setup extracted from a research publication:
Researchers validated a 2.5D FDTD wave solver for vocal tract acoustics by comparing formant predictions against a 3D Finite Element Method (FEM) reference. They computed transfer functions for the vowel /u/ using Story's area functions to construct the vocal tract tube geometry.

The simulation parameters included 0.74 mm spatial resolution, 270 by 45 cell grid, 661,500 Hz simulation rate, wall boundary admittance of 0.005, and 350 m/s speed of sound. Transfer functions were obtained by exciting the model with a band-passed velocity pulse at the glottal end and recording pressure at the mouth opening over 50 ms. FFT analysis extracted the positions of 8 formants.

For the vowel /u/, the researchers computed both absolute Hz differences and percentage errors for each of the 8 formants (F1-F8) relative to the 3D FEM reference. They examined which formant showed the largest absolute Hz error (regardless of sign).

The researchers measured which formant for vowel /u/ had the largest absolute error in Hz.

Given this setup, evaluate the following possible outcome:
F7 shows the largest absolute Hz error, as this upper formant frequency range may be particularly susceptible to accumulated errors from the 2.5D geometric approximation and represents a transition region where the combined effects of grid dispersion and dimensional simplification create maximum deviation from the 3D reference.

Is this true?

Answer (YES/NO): NO